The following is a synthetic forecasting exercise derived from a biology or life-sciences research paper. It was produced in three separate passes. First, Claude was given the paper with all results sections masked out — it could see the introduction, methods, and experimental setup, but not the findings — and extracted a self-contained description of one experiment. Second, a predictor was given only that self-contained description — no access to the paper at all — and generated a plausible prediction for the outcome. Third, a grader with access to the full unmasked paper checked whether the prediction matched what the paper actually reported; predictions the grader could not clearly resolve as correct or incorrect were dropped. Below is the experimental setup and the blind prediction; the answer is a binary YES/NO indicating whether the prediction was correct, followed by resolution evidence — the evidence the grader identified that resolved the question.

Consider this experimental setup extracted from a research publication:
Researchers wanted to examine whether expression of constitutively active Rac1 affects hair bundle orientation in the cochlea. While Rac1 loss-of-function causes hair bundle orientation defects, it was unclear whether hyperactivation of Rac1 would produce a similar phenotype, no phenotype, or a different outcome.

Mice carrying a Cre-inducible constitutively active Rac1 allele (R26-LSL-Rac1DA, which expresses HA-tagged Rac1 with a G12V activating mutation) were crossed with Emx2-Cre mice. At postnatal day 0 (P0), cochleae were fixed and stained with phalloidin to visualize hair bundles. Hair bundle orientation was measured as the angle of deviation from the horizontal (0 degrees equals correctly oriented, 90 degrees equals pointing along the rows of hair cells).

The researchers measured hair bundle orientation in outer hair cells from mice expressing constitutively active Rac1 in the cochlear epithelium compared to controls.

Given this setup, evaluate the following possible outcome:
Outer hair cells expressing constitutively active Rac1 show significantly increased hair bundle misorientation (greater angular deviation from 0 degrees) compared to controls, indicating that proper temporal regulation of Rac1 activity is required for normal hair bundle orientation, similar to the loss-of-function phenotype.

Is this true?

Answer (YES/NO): NO